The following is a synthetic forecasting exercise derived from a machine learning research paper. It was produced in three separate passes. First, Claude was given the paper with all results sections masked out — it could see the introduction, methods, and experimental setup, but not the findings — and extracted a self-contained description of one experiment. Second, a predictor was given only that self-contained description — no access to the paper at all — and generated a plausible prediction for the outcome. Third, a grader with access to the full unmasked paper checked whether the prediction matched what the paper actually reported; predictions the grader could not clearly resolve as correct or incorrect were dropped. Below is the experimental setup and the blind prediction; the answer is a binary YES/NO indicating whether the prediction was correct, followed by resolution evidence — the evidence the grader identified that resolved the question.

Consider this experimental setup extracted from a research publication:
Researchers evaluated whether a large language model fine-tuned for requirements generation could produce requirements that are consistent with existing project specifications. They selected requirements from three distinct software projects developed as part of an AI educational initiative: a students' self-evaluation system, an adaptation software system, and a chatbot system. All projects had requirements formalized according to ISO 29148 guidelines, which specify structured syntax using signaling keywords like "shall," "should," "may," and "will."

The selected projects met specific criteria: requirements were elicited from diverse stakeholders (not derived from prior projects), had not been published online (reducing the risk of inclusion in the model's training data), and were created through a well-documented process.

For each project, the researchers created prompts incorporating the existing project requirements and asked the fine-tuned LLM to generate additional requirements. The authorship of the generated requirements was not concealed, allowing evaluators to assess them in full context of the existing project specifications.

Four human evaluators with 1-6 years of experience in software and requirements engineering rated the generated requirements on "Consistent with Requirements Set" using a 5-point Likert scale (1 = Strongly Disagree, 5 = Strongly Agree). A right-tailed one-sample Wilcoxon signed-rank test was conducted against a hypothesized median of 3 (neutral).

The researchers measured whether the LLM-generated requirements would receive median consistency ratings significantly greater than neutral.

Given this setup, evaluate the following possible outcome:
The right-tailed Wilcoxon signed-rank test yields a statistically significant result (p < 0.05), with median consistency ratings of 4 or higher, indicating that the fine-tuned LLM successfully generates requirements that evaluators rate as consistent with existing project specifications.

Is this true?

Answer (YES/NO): YES